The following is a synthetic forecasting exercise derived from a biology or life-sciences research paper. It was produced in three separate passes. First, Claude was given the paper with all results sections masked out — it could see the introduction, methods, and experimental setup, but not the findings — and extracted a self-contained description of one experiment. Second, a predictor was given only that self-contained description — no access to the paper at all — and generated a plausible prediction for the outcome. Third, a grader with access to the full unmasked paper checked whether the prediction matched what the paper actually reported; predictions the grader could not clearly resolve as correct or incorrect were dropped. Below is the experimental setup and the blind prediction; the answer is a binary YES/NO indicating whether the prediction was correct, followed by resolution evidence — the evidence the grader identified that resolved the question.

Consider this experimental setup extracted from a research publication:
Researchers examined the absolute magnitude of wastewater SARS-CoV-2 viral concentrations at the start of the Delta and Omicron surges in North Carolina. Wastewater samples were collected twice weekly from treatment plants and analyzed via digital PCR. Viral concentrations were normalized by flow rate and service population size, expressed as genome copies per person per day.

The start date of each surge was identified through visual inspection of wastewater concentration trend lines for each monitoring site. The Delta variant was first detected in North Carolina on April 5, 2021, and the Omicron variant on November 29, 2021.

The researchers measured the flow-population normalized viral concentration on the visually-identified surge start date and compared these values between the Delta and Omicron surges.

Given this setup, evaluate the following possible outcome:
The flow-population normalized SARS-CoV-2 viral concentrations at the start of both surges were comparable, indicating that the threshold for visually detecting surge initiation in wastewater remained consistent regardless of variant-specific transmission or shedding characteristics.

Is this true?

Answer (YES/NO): NO